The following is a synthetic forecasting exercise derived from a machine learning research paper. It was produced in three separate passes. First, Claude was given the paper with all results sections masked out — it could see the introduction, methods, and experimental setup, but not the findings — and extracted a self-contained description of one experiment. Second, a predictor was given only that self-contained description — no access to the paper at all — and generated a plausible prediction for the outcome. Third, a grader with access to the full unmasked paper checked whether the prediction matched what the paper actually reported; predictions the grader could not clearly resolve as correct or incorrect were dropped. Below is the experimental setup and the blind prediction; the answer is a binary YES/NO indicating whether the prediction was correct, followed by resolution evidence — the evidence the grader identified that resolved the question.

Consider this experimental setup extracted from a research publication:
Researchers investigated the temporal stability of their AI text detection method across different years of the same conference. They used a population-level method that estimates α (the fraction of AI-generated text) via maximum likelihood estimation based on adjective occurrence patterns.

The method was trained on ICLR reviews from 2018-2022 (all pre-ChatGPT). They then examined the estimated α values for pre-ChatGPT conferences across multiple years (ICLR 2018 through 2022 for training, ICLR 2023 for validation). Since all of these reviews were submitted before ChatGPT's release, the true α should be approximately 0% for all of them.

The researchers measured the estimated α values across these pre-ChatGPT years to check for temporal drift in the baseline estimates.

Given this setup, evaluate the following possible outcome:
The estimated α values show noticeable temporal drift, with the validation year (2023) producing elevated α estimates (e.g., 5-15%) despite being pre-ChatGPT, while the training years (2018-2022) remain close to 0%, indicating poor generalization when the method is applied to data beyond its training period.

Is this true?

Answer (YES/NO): NO